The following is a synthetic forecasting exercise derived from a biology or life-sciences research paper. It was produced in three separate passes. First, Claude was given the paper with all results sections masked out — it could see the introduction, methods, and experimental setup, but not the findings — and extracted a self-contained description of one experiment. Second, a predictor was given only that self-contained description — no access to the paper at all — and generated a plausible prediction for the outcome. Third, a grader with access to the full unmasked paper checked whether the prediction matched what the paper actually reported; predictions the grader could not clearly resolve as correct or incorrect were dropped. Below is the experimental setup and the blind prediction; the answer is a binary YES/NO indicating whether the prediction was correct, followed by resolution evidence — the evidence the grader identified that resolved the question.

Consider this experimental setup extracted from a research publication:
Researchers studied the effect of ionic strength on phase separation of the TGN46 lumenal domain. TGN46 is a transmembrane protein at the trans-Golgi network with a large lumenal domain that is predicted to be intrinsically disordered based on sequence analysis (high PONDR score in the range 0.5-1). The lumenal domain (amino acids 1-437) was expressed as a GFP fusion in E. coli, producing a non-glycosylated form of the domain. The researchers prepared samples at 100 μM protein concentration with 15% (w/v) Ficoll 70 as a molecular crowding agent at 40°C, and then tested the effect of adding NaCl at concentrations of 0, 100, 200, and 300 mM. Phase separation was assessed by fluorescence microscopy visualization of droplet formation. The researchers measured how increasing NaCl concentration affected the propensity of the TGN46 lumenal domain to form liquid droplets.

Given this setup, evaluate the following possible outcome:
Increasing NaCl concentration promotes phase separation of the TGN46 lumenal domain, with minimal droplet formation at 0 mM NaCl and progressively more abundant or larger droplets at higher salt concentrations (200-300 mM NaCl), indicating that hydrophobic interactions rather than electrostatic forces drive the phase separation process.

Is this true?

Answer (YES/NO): NO